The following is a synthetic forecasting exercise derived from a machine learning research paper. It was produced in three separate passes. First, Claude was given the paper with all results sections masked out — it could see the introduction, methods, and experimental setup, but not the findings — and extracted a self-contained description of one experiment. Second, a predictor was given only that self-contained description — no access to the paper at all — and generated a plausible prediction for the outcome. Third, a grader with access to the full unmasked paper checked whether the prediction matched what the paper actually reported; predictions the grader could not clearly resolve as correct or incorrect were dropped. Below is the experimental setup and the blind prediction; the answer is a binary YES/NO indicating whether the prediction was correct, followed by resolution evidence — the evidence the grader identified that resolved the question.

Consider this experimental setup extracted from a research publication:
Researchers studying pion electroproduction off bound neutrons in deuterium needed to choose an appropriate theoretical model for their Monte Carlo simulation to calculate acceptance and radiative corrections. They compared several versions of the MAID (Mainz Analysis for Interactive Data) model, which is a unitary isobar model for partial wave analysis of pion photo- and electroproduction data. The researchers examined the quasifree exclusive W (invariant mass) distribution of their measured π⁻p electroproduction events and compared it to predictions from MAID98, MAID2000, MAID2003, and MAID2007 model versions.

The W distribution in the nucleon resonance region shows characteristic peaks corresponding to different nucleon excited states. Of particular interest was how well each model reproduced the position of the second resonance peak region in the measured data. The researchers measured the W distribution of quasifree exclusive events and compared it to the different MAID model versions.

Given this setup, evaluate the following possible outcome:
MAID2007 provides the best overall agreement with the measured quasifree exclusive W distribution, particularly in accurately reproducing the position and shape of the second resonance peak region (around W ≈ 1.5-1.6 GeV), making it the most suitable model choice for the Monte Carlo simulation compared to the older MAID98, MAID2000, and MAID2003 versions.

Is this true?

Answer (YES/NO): NO